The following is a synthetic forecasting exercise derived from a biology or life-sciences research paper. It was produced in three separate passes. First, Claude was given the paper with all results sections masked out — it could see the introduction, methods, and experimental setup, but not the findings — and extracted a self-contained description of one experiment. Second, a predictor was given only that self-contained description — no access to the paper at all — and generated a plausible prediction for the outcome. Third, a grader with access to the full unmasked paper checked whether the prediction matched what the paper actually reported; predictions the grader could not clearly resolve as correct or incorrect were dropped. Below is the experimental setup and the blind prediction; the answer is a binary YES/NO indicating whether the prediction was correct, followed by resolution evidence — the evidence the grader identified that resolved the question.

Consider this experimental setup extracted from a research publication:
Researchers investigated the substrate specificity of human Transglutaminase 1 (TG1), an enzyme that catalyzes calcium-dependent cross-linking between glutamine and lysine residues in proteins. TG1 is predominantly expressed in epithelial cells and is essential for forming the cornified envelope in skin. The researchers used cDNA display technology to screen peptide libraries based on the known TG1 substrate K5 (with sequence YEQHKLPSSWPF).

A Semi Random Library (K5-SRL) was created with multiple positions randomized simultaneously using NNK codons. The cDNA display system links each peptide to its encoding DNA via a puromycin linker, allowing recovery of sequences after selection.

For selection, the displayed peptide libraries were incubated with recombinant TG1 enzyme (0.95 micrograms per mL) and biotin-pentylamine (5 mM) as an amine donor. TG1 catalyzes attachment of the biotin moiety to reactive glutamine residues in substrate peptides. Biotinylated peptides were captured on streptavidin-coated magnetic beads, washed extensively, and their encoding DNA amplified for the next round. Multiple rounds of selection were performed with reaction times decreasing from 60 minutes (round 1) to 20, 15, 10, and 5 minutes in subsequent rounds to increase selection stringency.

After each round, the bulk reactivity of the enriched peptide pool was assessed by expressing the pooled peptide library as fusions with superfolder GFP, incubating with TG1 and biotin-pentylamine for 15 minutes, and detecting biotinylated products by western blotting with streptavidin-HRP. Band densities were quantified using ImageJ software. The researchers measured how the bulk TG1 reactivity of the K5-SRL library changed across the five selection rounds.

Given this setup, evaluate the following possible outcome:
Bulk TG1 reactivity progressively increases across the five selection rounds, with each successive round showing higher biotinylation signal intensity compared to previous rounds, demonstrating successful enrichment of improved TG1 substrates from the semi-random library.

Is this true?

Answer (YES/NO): YES